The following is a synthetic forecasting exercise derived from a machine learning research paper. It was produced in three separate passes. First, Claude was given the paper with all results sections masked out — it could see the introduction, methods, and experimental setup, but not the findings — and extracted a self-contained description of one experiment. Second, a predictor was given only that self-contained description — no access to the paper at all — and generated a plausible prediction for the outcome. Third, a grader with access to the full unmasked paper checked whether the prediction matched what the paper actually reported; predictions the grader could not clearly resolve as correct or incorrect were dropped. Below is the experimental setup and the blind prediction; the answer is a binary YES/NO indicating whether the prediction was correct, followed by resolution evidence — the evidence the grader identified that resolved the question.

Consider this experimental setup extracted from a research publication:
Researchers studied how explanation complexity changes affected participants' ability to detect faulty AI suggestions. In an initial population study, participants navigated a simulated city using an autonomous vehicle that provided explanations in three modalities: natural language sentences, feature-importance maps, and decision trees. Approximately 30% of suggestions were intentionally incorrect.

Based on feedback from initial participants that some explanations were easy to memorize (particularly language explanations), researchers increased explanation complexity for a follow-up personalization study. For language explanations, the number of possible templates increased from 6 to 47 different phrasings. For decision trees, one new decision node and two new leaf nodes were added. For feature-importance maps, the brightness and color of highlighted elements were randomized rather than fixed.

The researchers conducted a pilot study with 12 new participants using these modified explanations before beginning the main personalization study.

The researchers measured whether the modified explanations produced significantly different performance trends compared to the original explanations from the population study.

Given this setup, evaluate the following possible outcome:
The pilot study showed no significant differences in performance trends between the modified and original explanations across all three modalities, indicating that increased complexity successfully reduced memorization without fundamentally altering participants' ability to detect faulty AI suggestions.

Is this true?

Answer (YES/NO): YES